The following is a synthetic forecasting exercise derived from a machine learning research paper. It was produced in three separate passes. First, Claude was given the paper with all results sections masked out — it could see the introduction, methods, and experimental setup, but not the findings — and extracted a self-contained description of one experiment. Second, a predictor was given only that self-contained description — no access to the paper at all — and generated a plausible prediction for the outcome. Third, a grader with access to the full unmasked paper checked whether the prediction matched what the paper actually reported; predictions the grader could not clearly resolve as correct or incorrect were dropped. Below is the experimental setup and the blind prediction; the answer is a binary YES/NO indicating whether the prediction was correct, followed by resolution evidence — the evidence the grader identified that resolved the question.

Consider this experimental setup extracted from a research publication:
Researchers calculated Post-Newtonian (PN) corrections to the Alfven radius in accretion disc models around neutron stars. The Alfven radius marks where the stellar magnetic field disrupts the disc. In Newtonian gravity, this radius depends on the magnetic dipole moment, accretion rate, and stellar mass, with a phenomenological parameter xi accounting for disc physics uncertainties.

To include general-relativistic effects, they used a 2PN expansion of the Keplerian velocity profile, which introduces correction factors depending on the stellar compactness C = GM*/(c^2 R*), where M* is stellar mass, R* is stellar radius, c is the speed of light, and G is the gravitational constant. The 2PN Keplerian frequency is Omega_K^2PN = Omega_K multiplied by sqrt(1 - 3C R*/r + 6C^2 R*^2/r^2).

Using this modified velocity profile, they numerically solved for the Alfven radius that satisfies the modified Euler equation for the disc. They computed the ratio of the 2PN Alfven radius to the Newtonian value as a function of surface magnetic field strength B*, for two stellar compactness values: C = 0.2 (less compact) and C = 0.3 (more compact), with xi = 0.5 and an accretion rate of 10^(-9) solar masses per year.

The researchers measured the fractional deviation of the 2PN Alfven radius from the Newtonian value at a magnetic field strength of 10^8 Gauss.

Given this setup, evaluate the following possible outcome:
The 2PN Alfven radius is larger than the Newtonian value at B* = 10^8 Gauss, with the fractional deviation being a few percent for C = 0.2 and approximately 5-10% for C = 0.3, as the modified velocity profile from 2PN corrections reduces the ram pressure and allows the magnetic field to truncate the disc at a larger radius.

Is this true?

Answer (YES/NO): NO